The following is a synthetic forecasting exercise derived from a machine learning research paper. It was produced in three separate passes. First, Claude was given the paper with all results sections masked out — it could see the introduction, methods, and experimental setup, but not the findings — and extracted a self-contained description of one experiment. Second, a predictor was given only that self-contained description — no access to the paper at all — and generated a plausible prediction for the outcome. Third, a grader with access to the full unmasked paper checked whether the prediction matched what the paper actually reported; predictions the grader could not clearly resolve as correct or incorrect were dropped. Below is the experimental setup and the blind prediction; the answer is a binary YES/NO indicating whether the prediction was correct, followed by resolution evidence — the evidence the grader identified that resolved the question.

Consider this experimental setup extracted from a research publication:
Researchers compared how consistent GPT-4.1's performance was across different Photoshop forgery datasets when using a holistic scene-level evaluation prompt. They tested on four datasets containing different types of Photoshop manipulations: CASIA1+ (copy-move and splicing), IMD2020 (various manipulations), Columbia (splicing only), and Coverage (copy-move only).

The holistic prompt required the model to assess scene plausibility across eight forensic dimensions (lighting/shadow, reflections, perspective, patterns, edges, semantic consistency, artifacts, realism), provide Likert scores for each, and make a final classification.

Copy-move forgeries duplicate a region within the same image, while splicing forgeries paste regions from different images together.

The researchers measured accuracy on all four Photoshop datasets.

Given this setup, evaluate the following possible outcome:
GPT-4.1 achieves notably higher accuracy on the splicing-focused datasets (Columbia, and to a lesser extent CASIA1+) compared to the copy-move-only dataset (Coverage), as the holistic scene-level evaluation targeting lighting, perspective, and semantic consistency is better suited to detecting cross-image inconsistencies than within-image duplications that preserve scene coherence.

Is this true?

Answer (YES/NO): YES